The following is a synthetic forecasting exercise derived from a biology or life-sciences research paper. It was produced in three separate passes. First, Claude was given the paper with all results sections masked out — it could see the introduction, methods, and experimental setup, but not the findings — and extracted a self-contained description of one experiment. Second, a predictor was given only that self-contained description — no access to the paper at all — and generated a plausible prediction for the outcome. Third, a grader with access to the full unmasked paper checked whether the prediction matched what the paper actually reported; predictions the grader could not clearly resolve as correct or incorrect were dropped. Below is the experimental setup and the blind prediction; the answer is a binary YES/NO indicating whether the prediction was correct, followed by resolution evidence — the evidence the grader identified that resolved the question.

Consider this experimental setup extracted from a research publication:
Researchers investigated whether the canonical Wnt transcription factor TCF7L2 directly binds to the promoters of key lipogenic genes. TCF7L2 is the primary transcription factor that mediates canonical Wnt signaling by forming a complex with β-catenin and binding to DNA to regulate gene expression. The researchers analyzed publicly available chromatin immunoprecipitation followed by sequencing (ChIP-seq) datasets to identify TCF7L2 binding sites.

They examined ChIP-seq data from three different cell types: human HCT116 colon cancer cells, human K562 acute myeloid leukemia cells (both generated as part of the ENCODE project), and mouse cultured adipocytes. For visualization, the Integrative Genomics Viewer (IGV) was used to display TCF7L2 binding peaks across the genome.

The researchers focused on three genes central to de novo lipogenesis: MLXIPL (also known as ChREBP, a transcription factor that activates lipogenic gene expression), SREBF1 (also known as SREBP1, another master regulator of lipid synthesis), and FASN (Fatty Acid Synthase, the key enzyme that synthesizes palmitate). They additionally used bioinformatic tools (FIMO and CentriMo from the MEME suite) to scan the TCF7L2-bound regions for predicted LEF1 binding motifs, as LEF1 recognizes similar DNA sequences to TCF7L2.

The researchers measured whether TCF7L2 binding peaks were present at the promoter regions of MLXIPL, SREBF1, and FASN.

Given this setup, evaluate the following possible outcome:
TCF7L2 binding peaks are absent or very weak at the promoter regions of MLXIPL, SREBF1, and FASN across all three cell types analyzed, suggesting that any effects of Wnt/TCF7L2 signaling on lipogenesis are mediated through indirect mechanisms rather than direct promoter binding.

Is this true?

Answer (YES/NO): NO